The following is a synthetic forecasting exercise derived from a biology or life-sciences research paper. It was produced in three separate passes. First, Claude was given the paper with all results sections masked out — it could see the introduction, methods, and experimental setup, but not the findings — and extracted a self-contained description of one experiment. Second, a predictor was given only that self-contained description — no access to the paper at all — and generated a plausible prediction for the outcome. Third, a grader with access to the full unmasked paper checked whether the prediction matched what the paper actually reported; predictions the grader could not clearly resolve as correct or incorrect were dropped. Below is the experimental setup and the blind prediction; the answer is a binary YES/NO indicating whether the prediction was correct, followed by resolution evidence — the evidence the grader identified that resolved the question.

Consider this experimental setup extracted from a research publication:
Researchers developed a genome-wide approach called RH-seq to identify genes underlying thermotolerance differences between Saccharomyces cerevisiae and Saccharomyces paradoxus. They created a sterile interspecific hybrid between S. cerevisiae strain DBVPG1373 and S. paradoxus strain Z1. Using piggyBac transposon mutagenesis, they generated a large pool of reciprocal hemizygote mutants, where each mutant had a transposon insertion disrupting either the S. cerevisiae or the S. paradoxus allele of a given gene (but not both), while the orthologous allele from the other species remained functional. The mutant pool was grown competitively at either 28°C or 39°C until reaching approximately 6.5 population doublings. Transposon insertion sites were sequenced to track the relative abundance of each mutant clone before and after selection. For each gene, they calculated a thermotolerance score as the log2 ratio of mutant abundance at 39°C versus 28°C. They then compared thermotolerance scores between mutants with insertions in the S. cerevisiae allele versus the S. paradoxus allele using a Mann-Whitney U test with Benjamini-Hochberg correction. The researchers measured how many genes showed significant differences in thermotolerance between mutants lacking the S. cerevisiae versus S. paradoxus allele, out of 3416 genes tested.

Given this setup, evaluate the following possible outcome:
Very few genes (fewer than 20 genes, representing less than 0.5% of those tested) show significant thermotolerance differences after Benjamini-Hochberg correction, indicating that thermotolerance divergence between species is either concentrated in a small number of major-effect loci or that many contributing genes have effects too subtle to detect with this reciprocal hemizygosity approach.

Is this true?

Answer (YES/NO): YES